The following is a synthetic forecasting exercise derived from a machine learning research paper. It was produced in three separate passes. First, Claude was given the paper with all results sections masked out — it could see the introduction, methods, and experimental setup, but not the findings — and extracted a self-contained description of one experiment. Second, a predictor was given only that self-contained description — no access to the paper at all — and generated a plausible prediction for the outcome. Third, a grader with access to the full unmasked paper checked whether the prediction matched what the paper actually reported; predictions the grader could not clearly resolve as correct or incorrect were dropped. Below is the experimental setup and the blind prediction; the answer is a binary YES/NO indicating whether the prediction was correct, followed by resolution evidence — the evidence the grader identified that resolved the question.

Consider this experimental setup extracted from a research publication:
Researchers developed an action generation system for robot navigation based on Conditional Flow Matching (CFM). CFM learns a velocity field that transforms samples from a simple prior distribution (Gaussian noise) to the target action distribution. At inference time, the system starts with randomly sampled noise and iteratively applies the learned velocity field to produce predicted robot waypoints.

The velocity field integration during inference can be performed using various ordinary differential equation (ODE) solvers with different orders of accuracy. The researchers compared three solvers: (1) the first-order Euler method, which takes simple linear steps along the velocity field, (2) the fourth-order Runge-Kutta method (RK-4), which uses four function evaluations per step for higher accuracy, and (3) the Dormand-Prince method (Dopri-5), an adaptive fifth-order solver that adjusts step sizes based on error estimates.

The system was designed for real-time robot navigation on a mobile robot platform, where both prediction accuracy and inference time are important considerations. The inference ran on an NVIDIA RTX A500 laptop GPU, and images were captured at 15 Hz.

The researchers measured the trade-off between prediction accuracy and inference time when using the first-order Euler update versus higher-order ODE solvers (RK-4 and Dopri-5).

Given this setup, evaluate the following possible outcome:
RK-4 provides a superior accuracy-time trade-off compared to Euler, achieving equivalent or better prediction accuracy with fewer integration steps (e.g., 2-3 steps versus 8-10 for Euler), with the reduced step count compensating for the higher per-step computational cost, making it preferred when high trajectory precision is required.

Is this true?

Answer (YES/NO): NO